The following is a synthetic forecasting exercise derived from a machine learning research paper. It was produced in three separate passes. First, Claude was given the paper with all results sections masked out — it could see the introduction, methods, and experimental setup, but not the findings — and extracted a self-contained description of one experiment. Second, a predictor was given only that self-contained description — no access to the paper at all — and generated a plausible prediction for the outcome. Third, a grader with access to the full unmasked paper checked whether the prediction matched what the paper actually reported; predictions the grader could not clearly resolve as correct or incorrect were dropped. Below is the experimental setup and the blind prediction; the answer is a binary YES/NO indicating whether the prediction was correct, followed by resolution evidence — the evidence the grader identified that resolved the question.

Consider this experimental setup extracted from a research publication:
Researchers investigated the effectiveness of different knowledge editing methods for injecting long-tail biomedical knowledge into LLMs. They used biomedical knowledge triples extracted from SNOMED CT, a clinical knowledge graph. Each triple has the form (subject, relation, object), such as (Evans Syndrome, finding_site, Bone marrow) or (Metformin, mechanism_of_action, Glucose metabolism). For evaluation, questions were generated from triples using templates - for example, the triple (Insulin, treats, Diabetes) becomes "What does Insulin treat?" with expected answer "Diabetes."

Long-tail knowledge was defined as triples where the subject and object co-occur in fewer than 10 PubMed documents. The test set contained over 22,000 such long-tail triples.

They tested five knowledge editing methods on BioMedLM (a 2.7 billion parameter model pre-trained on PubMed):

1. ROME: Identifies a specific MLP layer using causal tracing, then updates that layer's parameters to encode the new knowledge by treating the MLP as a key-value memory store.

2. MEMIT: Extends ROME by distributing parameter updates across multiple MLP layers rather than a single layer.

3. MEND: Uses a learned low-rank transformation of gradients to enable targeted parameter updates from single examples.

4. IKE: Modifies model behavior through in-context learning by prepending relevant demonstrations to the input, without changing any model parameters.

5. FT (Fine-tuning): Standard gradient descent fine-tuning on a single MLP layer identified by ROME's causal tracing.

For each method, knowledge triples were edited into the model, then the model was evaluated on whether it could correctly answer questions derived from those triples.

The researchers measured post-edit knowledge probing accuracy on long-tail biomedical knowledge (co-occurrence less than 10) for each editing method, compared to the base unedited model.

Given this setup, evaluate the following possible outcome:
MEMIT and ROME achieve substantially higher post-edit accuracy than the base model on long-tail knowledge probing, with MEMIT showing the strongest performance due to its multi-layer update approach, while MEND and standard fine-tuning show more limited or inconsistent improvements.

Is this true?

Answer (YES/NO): NO